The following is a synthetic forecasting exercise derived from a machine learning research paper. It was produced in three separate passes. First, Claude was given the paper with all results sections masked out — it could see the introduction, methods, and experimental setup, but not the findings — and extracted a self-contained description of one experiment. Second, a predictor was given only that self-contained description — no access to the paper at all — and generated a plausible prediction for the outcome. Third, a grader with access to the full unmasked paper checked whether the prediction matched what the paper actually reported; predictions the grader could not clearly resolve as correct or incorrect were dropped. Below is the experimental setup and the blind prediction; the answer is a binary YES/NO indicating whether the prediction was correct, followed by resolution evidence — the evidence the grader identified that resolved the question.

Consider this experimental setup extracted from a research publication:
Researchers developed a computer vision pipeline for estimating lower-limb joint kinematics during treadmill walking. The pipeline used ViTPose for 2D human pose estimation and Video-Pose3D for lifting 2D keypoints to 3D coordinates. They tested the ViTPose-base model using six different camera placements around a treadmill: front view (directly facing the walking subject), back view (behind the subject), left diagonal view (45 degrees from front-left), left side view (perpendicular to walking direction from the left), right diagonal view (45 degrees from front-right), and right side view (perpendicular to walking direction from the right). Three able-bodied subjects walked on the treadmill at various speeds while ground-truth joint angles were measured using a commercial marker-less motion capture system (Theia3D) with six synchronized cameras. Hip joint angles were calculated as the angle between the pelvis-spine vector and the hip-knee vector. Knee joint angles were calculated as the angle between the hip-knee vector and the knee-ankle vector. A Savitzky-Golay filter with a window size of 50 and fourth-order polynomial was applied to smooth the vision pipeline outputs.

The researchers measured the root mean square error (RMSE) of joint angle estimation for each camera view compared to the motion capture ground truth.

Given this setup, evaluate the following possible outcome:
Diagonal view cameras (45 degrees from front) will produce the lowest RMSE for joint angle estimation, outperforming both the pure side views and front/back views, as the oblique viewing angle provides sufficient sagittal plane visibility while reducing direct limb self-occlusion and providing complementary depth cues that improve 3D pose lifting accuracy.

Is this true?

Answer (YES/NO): NO